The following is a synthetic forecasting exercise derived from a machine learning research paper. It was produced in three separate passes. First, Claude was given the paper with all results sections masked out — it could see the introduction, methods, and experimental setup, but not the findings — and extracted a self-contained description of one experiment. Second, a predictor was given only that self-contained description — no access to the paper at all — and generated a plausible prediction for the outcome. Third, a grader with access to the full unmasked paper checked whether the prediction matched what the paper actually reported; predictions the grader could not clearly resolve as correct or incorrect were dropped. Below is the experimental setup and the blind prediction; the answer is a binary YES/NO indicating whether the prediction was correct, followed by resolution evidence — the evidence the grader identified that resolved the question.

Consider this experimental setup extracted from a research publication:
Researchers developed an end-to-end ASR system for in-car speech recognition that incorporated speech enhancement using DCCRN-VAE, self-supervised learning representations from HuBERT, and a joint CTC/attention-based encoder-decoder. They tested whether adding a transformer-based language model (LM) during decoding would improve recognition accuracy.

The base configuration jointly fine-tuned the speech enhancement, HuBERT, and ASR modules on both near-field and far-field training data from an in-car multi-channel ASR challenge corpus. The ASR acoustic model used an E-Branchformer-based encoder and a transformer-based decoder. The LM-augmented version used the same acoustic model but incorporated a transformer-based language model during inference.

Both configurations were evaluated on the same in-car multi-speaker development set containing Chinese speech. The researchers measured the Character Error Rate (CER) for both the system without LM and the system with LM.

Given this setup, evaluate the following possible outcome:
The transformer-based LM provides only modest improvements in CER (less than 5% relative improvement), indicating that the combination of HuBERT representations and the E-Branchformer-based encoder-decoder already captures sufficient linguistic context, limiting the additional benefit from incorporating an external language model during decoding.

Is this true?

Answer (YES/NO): NO